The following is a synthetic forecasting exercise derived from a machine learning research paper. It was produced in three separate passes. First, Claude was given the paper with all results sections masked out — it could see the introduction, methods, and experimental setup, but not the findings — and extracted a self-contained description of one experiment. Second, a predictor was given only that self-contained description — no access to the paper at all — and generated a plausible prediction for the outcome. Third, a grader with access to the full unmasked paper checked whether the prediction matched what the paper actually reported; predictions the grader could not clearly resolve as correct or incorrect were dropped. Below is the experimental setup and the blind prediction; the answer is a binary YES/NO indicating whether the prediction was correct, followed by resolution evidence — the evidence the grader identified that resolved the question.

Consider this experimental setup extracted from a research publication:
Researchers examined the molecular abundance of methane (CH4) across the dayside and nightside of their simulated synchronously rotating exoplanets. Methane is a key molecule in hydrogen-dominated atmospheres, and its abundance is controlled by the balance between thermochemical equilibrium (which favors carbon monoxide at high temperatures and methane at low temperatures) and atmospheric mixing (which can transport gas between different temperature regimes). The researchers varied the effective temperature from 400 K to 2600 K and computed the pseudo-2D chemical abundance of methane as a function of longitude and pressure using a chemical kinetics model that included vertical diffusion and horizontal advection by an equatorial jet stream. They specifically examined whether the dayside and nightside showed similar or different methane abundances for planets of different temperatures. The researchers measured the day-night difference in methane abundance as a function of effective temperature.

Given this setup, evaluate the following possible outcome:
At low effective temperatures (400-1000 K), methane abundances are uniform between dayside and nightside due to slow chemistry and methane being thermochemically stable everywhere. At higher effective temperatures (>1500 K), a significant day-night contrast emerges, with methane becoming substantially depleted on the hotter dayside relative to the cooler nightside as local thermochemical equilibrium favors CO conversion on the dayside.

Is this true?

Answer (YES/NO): NO